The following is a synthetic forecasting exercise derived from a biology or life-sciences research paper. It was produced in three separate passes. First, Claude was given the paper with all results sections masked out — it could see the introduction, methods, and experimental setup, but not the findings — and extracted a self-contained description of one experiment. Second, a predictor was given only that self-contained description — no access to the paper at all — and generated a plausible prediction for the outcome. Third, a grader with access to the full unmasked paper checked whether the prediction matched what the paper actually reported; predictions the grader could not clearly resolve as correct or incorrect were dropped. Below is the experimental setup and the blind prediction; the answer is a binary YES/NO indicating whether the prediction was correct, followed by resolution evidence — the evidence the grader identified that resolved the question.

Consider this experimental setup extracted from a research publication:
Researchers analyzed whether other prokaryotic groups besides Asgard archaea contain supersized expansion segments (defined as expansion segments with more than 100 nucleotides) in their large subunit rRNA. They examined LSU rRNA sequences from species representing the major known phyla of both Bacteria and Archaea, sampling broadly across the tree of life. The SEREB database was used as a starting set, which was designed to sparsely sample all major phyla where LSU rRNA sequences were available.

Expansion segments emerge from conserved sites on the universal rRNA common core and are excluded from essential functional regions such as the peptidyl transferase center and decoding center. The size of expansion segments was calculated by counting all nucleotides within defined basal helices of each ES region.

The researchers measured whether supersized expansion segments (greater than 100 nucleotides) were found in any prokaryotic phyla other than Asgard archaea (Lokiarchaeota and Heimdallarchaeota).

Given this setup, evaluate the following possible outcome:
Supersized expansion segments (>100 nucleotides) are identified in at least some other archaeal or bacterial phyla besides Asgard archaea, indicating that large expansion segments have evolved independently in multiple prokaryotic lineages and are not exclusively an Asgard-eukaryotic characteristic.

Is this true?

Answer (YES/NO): NO